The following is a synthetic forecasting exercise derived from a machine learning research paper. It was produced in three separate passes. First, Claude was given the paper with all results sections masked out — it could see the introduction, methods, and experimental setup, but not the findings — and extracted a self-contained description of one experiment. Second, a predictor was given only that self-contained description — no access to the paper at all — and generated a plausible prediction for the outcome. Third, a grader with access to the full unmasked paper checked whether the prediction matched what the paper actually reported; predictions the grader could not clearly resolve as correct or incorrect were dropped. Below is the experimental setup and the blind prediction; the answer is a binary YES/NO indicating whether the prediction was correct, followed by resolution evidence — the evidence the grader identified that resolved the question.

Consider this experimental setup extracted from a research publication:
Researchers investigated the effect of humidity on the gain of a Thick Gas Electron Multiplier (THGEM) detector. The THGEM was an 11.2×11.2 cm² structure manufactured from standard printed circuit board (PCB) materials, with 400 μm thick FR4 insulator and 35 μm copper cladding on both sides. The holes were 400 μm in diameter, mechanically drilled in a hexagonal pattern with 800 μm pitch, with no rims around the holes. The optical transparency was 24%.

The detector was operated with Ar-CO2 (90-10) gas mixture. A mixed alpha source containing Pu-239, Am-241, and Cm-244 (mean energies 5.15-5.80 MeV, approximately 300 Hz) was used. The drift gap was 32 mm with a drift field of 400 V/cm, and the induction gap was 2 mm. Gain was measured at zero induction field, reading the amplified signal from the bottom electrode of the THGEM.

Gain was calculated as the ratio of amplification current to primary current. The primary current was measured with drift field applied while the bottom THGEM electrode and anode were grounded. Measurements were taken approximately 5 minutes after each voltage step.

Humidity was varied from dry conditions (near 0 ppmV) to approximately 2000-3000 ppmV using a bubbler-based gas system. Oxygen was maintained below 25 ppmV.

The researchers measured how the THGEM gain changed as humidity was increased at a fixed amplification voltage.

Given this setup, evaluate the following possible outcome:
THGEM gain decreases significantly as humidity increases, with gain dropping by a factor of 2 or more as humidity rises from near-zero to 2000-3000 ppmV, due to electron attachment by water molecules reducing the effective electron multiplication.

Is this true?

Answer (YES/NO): NO